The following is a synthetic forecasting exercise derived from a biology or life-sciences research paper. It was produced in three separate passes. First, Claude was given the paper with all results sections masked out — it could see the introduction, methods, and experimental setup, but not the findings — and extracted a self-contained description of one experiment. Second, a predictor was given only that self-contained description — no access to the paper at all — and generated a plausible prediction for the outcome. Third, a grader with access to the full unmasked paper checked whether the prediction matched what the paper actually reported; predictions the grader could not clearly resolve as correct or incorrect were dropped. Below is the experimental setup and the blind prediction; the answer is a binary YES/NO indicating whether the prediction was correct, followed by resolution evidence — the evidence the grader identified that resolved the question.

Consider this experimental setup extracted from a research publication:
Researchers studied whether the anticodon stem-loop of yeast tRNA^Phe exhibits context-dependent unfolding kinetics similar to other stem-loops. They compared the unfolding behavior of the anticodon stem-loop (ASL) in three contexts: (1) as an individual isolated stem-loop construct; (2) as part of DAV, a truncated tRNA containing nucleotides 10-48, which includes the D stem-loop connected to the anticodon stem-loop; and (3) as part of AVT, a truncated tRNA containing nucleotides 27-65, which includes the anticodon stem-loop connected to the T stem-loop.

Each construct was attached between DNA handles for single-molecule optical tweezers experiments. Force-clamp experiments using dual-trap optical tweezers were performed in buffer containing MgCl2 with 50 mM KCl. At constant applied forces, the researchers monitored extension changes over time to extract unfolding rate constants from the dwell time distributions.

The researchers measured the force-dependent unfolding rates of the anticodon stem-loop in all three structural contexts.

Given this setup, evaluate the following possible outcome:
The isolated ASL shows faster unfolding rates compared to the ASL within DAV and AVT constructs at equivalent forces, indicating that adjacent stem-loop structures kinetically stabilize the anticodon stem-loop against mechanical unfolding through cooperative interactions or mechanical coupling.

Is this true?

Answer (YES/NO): NO